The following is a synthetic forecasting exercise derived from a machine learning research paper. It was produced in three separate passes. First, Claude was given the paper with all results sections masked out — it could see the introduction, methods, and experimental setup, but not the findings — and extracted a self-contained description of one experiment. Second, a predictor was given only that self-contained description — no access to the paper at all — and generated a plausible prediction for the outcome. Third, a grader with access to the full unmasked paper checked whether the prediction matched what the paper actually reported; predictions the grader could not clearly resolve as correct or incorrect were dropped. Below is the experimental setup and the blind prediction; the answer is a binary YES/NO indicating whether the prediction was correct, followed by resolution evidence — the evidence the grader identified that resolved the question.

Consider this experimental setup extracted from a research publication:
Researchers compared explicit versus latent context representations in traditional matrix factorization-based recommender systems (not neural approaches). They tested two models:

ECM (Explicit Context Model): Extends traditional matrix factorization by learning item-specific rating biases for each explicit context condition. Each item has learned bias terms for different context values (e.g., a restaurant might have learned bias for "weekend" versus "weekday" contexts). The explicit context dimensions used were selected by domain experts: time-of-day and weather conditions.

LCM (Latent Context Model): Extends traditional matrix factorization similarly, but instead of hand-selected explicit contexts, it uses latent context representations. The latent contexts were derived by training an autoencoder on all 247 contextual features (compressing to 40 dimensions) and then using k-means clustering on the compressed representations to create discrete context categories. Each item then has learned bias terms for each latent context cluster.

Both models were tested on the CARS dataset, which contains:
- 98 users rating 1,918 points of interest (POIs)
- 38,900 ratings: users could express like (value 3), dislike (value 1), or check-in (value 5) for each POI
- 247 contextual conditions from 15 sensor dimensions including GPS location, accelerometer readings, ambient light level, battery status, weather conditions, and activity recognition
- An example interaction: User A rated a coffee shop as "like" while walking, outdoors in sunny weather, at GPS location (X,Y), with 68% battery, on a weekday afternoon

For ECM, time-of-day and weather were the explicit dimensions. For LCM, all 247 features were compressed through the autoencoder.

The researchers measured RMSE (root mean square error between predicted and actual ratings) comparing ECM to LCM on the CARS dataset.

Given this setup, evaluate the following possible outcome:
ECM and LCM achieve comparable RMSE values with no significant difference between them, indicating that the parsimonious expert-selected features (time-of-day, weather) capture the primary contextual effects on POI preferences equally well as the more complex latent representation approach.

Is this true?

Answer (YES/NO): NO